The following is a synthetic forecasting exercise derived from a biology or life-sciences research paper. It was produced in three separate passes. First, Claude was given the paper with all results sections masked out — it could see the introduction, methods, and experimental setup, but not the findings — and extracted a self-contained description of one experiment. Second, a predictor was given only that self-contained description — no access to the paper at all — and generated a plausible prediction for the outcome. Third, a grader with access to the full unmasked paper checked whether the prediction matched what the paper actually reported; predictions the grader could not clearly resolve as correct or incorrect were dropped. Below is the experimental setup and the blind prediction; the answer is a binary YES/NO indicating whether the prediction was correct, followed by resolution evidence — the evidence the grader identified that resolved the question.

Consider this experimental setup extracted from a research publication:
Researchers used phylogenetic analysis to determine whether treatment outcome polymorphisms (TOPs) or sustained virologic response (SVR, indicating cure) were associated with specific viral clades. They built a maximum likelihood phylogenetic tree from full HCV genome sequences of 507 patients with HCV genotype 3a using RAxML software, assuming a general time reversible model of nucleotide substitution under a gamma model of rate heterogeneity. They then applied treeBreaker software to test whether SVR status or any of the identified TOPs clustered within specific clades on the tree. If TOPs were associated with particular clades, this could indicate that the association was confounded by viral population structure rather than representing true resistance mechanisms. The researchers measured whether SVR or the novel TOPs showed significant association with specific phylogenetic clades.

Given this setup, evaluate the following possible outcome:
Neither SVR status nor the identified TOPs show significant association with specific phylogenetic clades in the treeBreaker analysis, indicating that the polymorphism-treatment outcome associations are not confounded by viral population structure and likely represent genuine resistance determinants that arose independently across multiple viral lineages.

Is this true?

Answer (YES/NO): YES